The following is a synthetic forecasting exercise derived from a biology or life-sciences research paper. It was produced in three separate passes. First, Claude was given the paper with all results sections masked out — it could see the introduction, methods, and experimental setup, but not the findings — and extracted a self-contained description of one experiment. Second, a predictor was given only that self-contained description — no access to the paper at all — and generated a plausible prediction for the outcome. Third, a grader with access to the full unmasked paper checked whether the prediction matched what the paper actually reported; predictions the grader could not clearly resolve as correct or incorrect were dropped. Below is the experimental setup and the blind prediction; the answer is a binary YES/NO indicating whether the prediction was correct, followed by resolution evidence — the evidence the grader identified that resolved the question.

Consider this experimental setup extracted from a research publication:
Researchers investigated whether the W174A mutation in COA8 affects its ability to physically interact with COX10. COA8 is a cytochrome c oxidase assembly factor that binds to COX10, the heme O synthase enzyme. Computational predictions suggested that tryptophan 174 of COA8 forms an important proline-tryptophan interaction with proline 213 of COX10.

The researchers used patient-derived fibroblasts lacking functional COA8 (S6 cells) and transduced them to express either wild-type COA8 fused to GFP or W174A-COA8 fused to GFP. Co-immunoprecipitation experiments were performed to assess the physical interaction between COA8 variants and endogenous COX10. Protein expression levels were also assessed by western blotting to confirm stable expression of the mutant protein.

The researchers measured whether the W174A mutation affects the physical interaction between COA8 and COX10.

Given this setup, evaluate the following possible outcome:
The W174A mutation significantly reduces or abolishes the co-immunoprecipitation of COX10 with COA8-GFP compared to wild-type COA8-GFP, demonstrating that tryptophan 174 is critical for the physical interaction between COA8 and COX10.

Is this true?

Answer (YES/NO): NO